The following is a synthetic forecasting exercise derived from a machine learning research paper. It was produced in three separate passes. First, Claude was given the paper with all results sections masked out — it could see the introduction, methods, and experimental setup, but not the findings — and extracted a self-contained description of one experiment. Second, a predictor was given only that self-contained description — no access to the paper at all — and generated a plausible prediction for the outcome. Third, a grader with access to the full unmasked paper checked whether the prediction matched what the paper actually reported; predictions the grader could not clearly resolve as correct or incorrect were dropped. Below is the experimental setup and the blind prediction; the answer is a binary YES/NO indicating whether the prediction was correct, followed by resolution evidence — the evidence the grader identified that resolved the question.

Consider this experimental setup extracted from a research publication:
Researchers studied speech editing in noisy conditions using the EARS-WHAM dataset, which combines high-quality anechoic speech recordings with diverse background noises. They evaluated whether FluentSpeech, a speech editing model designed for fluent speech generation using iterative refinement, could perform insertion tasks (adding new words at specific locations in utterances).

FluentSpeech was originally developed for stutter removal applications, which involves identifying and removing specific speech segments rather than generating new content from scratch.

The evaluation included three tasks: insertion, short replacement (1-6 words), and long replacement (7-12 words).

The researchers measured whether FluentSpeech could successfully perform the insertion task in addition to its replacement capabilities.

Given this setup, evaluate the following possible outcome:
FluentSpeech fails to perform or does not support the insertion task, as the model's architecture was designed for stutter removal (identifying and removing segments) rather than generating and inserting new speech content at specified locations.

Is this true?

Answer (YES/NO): YES